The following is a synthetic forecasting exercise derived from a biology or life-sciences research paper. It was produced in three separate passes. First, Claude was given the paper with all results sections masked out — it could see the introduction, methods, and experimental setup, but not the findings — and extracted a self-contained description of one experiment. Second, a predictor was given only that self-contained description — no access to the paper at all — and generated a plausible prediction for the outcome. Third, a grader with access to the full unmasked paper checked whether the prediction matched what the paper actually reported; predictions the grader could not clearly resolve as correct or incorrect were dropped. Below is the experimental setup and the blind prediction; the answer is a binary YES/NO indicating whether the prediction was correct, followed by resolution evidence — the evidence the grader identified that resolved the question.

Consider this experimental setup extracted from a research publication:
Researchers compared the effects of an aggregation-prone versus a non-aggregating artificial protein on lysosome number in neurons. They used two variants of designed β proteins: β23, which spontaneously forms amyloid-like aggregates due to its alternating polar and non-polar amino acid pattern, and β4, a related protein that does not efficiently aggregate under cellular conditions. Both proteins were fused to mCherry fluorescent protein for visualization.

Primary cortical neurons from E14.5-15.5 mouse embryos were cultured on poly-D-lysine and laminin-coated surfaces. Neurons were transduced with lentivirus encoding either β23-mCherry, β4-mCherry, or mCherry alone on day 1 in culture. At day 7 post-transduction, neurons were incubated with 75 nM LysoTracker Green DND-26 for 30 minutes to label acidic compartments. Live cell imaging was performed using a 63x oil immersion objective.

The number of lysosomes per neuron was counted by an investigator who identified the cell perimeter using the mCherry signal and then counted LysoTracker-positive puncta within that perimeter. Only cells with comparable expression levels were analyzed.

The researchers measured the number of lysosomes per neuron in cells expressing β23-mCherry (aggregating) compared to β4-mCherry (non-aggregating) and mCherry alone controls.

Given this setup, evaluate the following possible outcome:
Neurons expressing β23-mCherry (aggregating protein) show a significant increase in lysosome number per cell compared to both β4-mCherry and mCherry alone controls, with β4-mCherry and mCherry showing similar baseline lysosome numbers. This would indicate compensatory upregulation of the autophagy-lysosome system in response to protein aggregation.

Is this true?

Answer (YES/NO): NO